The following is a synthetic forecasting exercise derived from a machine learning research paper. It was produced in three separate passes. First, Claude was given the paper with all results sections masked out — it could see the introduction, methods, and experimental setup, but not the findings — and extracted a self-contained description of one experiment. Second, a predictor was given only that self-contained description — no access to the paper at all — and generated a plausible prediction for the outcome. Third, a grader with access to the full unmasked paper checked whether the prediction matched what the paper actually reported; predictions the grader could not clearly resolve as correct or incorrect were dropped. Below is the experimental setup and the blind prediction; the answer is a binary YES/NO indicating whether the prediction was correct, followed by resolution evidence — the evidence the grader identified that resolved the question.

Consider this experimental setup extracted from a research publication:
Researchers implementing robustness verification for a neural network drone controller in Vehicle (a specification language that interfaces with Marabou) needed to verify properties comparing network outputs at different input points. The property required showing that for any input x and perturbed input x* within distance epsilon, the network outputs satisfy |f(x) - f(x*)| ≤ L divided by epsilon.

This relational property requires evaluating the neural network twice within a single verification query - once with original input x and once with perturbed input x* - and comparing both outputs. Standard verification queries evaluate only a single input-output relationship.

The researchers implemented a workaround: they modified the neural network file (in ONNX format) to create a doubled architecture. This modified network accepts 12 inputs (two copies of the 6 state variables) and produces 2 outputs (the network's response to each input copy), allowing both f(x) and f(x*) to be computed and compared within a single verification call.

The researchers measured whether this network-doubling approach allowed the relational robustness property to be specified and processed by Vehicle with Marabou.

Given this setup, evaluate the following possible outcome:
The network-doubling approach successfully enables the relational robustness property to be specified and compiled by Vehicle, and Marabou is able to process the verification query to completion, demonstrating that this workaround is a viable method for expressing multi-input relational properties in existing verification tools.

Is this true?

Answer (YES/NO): NO